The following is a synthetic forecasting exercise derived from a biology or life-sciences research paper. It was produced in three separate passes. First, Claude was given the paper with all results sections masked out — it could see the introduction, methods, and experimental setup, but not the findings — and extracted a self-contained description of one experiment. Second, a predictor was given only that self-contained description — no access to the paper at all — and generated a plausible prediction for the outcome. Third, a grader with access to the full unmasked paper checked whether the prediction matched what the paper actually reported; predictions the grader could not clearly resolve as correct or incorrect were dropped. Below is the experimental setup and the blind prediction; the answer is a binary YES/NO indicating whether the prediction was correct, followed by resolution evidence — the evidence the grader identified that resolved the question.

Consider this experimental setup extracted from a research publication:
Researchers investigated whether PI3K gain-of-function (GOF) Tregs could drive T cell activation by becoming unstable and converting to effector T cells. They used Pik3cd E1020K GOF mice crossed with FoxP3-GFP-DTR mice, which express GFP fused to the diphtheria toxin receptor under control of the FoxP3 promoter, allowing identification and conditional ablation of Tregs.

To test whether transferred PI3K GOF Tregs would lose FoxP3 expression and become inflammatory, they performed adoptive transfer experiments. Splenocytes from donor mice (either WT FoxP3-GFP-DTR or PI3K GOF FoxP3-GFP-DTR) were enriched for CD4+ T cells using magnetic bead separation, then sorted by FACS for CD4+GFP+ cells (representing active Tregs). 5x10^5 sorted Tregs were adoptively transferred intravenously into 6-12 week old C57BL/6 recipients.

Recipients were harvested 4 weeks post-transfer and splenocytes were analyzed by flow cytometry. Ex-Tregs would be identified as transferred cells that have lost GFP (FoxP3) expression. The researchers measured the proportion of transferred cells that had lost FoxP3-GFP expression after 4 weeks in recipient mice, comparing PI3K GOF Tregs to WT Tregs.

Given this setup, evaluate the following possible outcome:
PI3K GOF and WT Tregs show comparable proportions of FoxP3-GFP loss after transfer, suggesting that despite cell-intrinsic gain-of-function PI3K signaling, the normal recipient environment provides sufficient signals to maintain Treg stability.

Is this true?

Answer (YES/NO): YES